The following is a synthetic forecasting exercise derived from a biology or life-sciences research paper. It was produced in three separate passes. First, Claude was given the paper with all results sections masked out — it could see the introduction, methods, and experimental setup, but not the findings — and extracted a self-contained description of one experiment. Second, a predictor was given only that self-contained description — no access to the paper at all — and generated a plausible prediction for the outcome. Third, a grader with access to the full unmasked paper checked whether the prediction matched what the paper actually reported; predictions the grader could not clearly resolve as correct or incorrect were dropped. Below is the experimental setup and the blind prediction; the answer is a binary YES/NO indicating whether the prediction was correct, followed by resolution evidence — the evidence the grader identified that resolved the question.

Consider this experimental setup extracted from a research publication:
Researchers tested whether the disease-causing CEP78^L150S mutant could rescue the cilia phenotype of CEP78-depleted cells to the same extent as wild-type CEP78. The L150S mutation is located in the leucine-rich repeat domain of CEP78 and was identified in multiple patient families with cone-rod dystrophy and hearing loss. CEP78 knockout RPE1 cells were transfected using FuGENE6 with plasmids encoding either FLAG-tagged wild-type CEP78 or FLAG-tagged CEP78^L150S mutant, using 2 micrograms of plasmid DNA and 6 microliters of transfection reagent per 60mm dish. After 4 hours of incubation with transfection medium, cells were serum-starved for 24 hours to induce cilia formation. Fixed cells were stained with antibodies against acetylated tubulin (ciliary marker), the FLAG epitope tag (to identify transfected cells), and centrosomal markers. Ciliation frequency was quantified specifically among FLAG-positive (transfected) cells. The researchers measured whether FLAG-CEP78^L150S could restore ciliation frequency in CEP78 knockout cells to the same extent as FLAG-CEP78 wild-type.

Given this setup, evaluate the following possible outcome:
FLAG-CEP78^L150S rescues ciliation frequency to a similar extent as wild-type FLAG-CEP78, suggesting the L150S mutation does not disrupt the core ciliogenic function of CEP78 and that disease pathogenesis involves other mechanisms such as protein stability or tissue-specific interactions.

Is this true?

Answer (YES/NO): YES